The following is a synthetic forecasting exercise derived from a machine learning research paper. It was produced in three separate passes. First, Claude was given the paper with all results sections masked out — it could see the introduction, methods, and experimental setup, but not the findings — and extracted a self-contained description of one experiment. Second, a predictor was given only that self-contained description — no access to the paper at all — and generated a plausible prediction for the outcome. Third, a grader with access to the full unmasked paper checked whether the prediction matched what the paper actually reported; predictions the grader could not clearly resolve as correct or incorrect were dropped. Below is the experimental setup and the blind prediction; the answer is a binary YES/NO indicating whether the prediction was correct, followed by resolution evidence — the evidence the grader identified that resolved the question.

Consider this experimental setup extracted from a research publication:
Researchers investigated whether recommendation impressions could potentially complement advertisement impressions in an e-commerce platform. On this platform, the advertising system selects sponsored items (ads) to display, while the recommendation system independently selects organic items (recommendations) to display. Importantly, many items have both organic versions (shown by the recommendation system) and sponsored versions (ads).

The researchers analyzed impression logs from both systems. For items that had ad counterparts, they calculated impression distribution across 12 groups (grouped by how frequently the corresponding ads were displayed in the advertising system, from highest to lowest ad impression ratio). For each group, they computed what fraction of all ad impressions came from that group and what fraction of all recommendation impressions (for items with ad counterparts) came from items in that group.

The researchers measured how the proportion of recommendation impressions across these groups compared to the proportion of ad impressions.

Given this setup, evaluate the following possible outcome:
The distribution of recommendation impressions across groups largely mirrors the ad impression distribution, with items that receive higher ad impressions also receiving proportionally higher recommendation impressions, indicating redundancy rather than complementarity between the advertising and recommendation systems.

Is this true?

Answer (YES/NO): NO